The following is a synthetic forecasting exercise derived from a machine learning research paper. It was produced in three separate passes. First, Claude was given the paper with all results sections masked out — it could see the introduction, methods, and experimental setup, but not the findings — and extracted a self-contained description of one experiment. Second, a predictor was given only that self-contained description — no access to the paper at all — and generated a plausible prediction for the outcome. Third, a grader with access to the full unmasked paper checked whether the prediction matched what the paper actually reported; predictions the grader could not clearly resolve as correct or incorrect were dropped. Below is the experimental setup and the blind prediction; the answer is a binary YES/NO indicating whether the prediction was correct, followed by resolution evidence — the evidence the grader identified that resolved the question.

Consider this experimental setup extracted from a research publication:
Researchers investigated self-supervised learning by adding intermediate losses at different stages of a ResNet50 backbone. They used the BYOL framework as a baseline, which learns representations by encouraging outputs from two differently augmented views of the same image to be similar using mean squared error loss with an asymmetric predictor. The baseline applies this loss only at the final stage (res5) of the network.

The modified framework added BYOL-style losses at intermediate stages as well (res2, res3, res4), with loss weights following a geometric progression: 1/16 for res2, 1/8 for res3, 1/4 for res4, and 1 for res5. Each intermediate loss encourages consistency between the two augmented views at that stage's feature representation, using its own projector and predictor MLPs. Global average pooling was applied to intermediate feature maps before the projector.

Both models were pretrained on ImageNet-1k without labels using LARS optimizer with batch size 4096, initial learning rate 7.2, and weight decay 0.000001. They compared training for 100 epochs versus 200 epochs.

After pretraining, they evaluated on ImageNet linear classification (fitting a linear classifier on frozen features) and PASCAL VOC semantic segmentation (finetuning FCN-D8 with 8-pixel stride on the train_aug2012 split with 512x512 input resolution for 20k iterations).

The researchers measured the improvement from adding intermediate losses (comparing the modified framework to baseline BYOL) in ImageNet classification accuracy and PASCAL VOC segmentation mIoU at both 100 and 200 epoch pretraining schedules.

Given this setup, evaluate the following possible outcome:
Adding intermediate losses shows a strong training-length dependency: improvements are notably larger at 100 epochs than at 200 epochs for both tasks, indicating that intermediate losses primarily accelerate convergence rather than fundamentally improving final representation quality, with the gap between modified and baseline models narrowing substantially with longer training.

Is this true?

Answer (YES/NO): NO